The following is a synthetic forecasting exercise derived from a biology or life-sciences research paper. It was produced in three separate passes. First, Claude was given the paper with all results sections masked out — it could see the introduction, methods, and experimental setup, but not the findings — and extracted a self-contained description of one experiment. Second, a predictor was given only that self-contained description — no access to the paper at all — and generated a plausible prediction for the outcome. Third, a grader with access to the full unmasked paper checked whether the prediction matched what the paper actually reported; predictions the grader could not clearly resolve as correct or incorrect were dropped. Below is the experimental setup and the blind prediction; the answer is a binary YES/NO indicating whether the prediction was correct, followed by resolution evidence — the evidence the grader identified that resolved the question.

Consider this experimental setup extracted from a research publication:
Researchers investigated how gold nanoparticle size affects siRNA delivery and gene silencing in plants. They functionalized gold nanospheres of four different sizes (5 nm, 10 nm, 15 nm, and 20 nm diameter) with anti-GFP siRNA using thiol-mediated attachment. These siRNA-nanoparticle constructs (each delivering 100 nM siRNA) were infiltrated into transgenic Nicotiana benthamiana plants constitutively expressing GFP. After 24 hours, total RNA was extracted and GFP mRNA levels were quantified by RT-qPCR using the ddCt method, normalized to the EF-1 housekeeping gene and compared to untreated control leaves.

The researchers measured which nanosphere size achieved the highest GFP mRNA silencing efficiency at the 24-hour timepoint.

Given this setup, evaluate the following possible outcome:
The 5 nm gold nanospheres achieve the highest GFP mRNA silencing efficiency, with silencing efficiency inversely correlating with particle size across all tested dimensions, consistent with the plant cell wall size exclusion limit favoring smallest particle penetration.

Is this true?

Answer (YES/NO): NO